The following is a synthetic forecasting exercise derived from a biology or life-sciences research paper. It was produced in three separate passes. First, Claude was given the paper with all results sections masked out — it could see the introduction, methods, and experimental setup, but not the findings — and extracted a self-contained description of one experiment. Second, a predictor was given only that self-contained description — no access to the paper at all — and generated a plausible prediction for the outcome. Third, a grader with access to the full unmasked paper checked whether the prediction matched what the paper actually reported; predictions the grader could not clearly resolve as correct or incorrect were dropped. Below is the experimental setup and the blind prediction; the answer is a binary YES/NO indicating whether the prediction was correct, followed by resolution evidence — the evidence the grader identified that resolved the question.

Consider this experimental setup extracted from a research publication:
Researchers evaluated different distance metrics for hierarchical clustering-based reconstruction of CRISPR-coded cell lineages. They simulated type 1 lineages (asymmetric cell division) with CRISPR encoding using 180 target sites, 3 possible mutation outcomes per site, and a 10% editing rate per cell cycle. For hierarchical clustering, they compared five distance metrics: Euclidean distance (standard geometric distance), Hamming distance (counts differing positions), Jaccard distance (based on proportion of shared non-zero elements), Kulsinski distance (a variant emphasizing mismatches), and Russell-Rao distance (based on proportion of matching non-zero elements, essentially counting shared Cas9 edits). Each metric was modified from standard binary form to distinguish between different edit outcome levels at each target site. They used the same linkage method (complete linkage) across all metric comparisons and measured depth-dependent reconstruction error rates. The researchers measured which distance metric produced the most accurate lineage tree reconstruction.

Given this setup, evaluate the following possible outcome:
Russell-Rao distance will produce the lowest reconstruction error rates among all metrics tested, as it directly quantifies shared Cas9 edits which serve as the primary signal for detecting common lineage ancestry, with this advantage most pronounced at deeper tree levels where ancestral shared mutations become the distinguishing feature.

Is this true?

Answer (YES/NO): YES